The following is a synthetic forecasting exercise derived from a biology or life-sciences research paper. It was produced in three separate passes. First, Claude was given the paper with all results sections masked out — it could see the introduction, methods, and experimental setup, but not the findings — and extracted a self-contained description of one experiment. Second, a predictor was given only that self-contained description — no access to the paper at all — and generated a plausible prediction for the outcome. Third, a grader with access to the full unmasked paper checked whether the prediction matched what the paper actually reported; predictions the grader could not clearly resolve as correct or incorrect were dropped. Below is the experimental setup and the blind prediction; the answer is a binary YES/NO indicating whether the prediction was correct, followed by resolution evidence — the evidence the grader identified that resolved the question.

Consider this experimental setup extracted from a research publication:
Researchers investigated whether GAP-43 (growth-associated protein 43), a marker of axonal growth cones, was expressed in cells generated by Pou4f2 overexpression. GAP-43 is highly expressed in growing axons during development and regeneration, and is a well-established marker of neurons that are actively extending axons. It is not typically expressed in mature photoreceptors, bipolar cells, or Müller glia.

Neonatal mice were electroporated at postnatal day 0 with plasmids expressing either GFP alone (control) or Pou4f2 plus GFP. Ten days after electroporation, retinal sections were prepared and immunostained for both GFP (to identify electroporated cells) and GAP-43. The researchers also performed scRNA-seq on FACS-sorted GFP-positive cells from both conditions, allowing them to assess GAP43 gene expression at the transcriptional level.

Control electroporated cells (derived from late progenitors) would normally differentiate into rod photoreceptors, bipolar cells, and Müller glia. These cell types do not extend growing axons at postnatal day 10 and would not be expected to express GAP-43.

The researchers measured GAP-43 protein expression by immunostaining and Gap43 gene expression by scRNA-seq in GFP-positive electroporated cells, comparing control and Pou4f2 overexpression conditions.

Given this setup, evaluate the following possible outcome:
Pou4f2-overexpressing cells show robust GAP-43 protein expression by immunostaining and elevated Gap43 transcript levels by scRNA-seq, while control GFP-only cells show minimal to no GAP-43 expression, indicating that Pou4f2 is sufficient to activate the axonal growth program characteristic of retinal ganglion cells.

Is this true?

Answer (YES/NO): YES